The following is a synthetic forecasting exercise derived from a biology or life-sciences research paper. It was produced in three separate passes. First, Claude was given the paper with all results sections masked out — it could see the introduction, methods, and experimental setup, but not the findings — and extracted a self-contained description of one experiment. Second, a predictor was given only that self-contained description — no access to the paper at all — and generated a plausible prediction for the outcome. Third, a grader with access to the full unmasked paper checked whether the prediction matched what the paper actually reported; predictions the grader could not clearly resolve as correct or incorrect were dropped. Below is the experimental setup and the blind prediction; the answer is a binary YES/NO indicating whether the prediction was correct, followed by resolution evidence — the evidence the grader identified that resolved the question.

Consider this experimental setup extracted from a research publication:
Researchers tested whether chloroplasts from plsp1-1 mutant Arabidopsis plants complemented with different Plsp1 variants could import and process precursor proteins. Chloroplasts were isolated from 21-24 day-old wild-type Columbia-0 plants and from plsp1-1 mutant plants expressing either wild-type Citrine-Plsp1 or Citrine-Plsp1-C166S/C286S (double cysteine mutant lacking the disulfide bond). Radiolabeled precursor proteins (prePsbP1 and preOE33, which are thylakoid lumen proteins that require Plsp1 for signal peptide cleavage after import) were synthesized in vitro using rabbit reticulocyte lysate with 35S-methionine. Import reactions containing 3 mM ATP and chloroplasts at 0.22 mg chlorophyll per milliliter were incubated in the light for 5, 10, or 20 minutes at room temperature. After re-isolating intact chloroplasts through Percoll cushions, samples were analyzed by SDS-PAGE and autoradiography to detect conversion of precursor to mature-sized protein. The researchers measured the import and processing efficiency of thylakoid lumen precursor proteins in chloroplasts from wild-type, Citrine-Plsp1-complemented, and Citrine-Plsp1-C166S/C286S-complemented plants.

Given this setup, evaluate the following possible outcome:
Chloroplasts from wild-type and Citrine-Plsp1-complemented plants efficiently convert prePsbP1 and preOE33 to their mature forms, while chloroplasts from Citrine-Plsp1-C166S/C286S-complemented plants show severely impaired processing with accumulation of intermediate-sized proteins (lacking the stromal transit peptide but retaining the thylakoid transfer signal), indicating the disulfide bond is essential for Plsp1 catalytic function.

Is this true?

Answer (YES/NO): NO